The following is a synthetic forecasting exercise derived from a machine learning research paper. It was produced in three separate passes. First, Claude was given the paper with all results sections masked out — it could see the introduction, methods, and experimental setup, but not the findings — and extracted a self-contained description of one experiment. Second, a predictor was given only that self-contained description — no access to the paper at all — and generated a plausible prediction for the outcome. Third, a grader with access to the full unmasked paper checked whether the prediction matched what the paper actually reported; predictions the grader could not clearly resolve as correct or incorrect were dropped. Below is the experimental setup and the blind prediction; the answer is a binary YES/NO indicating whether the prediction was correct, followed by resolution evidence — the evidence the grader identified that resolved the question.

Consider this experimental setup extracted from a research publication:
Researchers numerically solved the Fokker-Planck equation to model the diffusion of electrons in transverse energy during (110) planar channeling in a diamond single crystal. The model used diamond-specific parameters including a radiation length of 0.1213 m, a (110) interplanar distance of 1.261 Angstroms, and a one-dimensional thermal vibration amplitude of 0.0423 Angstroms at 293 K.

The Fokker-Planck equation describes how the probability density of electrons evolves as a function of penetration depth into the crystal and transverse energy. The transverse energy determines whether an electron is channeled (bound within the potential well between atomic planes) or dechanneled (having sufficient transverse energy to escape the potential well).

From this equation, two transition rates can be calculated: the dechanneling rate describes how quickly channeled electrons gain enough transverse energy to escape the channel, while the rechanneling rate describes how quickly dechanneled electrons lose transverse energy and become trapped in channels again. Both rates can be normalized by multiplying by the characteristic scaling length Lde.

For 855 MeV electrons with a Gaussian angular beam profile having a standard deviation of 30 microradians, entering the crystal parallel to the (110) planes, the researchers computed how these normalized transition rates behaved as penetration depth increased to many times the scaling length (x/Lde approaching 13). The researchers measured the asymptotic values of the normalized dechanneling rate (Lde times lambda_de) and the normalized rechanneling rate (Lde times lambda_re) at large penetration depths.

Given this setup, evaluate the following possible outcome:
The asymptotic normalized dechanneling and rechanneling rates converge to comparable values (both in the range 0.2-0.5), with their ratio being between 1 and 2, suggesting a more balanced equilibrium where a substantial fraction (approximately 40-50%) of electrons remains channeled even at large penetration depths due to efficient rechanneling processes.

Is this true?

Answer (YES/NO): NO